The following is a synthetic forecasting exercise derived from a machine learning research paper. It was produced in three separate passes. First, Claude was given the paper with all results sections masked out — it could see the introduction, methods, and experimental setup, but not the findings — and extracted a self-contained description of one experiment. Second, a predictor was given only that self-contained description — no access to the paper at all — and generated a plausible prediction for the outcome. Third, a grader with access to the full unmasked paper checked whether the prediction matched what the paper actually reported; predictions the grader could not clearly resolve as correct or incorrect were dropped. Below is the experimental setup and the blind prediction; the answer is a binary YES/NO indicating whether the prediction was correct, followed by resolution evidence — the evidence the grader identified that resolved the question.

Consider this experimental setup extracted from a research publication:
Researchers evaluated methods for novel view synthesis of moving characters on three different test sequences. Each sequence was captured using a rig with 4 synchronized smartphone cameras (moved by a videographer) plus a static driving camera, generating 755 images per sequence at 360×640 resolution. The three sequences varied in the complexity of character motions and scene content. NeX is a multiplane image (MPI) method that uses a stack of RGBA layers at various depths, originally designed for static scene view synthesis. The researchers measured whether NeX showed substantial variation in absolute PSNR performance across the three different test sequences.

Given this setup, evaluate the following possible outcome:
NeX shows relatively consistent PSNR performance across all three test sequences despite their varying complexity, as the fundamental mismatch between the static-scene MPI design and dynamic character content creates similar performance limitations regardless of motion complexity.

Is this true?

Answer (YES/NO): NO